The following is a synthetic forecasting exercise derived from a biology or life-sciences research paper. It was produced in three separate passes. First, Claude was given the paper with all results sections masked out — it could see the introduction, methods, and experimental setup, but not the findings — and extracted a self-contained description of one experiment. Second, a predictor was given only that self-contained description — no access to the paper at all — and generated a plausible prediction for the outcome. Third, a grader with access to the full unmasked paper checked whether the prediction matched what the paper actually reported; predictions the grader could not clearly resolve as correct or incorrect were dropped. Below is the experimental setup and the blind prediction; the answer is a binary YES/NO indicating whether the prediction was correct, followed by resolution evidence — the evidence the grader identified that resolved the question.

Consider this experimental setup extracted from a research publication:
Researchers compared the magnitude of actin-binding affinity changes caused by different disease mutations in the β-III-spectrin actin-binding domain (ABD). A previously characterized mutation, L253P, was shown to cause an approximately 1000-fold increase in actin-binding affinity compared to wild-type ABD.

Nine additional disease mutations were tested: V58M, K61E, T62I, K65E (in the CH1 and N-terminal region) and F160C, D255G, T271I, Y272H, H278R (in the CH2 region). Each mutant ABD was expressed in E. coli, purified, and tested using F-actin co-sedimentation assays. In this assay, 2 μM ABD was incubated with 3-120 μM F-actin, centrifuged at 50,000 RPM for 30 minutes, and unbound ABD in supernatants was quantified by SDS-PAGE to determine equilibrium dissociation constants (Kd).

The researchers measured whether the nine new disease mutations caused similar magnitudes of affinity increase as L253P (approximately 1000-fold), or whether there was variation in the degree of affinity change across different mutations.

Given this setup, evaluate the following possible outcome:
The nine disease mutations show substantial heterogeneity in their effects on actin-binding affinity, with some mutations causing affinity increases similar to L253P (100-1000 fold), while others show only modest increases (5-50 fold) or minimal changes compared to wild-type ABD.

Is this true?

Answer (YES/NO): NO